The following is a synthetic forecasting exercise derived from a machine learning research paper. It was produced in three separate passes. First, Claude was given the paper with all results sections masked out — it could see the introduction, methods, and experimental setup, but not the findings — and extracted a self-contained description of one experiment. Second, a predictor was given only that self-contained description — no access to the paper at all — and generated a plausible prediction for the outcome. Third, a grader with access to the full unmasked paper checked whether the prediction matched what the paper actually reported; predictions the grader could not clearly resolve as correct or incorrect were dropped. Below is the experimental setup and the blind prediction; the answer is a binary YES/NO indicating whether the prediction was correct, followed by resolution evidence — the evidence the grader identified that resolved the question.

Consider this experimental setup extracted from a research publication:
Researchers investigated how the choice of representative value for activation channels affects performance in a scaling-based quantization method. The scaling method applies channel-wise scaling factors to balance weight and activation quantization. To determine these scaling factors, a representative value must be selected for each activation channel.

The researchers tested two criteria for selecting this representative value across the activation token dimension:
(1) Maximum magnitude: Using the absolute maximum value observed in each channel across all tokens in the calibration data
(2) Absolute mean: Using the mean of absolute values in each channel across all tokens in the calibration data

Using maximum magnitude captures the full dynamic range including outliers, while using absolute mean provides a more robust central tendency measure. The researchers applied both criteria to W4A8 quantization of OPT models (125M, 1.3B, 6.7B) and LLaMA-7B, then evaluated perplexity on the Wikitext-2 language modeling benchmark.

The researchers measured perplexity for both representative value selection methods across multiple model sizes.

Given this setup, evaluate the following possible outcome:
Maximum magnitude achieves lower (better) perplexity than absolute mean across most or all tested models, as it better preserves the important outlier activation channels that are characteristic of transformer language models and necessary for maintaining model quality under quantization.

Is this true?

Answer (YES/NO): YES